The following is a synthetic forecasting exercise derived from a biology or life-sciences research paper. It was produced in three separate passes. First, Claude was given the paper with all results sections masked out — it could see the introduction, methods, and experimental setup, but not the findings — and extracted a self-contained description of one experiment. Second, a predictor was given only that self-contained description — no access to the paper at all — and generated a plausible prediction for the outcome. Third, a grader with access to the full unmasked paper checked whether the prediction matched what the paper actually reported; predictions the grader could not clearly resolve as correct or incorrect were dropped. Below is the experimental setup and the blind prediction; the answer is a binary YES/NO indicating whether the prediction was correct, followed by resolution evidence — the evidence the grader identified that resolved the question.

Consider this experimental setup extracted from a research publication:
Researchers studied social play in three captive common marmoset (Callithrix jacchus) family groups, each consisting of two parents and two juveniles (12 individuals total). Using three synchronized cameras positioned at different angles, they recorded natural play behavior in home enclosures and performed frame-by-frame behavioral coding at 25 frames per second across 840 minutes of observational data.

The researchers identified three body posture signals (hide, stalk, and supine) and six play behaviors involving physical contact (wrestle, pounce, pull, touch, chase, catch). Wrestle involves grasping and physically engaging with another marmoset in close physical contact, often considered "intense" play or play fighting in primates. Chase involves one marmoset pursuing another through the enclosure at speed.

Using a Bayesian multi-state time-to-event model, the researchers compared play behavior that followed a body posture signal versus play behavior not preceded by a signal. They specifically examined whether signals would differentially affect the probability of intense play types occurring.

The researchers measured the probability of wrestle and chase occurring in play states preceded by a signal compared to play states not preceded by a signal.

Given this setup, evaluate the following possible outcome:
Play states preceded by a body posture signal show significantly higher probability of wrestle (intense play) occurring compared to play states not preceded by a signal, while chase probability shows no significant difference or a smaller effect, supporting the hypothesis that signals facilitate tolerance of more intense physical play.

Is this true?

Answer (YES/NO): YES